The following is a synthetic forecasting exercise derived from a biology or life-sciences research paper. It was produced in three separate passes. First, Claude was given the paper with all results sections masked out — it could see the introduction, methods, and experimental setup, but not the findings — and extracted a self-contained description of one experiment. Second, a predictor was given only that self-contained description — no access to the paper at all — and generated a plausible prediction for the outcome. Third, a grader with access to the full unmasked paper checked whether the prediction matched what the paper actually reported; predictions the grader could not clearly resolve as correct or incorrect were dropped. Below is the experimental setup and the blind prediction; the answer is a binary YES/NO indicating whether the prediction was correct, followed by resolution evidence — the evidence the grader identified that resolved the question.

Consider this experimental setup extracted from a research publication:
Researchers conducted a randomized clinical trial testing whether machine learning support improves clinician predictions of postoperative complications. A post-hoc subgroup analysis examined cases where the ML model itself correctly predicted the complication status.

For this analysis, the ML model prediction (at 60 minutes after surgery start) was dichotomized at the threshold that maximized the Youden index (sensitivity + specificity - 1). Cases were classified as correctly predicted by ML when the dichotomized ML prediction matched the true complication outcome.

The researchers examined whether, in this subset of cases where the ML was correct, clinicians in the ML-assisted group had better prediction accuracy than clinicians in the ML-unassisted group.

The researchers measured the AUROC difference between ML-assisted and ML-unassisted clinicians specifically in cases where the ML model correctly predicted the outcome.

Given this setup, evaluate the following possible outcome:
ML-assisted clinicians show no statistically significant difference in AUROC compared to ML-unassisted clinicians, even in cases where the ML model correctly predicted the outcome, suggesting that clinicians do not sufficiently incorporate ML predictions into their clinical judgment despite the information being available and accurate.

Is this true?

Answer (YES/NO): NO